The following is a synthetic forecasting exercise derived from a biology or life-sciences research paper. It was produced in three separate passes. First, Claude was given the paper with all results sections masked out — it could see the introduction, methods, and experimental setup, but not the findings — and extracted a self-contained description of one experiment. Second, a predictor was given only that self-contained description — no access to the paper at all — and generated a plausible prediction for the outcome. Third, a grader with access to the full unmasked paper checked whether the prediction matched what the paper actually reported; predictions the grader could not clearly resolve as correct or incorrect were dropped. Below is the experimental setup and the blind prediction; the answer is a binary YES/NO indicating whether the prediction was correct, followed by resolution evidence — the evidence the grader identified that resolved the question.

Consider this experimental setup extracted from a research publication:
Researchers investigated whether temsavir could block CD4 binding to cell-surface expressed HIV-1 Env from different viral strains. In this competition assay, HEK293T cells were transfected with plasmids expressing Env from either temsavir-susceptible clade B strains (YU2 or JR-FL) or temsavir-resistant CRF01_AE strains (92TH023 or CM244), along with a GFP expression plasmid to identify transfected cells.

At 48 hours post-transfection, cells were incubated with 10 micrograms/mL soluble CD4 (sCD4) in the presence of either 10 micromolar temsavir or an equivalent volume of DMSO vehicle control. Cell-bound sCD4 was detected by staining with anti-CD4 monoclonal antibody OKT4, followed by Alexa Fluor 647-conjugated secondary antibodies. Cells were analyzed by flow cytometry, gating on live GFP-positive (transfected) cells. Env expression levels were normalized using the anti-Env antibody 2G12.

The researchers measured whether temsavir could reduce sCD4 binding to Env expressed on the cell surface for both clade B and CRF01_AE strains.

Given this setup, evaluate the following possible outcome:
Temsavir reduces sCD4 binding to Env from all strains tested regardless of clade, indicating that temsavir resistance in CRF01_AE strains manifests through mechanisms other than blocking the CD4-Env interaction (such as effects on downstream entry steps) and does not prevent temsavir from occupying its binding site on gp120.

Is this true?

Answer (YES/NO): NO